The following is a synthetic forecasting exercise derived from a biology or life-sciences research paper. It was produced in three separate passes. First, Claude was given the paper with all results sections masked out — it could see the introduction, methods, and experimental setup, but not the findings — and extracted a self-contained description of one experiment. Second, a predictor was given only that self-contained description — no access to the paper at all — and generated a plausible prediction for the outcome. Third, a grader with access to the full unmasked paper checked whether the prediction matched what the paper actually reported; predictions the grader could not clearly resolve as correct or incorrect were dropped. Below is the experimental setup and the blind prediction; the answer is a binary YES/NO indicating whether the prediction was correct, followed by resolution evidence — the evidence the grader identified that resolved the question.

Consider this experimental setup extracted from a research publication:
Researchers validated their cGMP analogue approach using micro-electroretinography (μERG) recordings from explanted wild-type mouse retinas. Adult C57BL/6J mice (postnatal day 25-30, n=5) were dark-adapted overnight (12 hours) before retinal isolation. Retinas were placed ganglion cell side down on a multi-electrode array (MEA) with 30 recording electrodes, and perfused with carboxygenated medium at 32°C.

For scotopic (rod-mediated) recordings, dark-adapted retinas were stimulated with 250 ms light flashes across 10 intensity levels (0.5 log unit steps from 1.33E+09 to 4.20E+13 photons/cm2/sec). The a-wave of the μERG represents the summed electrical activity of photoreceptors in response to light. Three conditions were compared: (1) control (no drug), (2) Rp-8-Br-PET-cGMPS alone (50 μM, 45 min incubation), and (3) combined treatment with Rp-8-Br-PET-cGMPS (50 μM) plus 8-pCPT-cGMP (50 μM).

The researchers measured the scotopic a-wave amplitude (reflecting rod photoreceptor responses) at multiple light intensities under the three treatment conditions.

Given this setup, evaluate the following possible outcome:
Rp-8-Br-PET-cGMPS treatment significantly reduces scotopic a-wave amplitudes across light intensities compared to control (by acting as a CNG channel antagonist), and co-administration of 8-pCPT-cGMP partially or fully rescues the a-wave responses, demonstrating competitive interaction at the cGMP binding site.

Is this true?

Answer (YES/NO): YES